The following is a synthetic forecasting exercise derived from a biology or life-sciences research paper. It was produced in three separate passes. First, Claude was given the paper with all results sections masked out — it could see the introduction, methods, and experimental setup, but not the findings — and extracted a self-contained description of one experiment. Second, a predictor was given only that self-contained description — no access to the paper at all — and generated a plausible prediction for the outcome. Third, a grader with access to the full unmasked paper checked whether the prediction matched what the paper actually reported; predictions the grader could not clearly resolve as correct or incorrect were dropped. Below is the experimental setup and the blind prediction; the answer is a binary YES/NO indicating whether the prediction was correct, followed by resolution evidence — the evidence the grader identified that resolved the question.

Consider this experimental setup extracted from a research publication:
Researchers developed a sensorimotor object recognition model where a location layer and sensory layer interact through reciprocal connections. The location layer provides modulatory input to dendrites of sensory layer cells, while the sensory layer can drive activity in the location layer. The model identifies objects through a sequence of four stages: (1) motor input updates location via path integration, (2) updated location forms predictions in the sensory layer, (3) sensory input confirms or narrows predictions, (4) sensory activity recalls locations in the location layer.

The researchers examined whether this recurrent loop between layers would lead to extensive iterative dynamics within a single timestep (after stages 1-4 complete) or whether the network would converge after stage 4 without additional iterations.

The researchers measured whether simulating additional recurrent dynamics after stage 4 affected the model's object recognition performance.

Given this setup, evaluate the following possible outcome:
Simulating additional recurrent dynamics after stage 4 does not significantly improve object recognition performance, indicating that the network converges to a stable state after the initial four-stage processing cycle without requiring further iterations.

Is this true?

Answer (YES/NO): YES